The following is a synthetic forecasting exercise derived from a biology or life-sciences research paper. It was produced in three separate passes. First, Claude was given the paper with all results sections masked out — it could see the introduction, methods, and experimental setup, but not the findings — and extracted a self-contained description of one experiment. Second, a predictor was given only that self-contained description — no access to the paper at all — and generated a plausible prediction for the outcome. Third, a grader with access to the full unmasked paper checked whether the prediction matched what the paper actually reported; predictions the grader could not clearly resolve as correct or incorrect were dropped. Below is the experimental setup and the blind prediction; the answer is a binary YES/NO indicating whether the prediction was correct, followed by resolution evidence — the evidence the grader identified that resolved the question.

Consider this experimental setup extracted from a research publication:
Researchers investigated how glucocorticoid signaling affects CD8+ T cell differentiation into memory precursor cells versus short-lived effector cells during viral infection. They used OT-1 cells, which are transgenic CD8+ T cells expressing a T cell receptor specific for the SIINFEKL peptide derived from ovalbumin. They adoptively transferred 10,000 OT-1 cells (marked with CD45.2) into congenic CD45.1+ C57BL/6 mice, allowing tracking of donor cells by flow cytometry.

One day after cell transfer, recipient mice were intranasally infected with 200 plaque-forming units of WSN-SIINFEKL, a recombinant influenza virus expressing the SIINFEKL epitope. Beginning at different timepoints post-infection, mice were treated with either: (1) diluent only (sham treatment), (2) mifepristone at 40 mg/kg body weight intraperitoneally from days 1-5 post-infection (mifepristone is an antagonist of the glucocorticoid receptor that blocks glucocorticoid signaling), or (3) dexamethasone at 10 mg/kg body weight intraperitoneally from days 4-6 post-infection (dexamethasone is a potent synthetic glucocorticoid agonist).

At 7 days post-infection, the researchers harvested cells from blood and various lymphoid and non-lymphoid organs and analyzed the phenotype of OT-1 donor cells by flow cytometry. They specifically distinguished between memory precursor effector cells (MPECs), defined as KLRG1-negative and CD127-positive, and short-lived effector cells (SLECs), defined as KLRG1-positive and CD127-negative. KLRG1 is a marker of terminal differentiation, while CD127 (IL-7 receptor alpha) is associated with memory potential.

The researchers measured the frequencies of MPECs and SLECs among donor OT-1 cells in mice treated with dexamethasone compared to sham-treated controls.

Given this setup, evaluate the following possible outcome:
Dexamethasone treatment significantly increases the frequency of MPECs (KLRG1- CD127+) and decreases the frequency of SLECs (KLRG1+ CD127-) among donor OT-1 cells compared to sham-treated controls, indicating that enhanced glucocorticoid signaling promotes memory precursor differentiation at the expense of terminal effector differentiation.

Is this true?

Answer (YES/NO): YES